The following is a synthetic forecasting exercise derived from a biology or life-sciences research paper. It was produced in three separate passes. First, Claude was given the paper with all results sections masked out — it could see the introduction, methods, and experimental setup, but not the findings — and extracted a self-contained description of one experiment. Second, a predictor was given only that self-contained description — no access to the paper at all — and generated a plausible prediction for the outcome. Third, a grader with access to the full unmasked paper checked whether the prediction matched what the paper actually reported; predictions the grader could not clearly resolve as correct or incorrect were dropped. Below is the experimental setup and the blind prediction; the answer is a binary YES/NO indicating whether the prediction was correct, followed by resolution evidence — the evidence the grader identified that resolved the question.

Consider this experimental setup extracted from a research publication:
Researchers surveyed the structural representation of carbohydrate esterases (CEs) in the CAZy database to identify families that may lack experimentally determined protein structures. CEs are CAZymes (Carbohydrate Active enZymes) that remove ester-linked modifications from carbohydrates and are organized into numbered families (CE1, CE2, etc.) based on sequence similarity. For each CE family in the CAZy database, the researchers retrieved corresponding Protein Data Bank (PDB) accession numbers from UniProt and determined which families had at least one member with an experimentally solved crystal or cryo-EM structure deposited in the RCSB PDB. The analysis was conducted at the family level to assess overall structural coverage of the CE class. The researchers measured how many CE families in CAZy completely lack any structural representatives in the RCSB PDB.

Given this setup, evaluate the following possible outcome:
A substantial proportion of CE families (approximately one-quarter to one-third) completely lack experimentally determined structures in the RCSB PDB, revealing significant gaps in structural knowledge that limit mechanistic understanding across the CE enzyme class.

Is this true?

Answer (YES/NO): NO